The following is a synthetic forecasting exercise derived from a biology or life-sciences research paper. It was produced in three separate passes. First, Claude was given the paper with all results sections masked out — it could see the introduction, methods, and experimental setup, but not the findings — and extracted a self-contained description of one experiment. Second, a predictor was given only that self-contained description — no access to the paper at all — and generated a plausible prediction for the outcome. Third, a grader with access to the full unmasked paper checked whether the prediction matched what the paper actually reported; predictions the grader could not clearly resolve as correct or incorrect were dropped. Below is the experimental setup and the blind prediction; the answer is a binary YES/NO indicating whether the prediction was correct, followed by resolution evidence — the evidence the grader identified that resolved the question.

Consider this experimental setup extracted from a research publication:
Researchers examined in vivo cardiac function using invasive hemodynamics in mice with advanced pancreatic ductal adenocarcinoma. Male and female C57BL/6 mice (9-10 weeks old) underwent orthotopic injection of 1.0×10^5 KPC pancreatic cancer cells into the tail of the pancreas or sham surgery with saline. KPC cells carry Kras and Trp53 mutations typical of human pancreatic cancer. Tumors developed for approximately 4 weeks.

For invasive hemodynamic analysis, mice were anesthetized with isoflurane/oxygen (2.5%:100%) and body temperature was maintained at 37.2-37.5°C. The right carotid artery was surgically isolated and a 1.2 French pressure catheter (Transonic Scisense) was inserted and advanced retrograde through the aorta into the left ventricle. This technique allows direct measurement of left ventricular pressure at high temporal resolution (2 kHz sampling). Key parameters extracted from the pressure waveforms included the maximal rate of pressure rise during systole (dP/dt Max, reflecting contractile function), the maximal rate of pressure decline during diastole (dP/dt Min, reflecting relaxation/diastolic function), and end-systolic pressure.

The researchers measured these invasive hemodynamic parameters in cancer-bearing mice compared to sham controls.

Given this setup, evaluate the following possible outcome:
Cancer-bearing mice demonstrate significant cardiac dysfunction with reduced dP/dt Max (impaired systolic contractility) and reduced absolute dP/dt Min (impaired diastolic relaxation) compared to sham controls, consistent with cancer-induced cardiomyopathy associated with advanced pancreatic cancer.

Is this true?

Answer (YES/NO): YES